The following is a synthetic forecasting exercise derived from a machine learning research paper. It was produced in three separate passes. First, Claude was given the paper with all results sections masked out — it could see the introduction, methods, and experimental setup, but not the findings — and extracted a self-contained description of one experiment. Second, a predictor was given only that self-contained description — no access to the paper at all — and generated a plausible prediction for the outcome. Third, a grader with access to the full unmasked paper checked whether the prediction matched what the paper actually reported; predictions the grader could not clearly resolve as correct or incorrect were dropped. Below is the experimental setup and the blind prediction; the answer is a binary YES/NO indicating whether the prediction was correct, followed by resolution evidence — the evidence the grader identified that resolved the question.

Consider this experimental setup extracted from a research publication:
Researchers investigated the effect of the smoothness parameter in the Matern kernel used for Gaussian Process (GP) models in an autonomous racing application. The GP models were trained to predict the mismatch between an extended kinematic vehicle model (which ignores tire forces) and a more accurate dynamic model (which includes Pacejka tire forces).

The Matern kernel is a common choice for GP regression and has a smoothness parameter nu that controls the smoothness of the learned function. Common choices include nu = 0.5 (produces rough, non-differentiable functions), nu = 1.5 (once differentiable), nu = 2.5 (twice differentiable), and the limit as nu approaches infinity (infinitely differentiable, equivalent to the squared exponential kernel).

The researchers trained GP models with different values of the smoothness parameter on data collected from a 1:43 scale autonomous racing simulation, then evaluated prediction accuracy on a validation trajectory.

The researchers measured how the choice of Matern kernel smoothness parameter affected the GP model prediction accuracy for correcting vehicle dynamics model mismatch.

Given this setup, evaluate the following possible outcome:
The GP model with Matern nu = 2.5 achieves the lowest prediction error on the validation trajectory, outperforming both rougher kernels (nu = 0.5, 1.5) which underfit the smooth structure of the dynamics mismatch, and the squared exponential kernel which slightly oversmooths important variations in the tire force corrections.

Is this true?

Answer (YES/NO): NO